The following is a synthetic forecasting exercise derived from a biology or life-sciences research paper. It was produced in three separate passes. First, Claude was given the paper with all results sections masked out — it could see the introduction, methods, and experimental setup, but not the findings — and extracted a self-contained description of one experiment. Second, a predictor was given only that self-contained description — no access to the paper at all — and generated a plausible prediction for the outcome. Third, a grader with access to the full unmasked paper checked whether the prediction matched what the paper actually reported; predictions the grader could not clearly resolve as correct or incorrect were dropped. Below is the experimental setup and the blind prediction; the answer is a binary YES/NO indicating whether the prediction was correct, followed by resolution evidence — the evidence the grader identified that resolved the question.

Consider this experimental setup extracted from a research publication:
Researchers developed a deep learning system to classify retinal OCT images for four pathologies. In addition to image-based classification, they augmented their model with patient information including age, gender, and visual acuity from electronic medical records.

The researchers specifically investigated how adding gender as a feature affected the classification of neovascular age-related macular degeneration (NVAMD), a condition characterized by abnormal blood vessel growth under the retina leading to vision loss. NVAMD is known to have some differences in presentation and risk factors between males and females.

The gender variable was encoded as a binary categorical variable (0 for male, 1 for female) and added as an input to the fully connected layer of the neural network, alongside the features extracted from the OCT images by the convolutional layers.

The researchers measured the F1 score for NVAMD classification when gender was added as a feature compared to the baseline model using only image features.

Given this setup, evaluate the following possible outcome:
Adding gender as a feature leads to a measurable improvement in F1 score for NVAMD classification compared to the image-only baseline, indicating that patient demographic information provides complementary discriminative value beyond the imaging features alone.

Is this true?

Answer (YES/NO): NO